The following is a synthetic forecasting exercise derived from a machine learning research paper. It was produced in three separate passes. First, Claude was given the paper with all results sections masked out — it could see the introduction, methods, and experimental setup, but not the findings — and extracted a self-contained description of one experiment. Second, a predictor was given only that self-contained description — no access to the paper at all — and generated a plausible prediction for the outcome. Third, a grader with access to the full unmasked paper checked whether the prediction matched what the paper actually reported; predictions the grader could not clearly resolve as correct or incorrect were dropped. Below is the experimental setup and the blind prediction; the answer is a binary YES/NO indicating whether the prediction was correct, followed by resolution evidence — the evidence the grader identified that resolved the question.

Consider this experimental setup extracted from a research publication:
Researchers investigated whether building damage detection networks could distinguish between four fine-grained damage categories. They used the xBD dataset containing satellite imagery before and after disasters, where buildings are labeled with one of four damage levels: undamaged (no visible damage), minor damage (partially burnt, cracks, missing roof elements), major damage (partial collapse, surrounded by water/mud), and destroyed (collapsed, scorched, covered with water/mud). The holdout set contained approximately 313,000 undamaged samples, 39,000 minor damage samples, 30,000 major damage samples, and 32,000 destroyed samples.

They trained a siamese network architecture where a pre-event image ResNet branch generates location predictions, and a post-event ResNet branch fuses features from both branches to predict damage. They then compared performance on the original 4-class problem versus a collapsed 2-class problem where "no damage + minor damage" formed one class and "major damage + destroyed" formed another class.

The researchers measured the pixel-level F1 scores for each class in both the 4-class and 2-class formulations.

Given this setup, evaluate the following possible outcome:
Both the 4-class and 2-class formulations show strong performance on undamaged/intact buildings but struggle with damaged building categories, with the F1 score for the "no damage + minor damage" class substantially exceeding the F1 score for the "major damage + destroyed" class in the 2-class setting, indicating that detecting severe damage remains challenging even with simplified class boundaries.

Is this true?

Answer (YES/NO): NO